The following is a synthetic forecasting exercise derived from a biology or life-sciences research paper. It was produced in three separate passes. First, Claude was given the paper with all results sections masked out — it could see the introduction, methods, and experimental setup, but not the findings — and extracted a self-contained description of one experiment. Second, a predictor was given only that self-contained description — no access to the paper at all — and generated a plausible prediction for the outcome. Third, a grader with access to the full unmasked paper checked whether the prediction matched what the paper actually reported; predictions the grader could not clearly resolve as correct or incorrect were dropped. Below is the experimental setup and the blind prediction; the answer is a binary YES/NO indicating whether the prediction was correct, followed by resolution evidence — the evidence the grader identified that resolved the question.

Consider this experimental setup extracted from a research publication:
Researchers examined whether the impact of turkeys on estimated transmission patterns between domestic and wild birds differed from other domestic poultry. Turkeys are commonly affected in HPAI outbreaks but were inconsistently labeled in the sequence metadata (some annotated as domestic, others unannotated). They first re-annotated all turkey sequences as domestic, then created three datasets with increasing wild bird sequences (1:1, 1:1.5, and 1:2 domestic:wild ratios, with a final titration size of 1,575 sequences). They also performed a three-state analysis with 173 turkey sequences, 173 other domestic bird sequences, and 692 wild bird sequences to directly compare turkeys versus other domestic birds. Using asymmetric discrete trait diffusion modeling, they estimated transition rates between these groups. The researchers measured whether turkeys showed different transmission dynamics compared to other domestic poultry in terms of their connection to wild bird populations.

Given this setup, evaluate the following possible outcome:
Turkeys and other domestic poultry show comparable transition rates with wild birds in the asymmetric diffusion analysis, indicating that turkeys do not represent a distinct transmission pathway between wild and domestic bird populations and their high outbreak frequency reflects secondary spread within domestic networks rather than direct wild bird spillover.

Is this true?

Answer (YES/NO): NO